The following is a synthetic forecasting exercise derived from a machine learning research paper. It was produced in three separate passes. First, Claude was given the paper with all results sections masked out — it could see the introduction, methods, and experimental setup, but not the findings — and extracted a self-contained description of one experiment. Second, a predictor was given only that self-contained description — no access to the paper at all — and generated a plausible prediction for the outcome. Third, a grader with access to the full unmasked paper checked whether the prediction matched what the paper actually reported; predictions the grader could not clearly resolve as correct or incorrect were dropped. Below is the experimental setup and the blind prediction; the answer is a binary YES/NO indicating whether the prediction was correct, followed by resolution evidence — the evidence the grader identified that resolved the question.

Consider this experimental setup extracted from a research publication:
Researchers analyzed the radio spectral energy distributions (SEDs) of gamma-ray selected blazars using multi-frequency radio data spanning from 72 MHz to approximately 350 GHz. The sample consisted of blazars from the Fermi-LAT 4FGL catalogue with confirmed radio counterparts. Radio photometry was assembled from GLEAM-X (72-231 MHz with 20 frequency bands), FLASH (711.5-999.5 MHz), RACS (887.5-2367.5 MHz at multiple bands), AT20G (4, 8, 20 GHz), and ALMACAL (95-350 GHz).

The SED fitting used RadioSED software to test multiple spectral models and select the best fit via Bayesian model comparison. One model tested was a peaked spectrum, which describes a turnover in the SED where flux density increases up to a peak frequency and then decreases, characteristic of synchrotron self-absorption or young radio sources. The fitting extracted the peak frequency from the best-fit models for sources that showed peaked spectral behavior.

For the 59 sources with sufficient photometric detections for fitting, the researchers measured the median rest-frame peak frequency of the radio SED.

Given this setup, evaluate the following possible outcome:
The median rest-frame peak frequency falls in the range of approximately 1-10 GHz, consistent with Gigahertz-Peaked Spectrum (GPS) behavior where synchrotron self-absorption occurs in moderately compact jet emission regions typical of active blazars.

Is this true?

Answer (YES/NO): YES